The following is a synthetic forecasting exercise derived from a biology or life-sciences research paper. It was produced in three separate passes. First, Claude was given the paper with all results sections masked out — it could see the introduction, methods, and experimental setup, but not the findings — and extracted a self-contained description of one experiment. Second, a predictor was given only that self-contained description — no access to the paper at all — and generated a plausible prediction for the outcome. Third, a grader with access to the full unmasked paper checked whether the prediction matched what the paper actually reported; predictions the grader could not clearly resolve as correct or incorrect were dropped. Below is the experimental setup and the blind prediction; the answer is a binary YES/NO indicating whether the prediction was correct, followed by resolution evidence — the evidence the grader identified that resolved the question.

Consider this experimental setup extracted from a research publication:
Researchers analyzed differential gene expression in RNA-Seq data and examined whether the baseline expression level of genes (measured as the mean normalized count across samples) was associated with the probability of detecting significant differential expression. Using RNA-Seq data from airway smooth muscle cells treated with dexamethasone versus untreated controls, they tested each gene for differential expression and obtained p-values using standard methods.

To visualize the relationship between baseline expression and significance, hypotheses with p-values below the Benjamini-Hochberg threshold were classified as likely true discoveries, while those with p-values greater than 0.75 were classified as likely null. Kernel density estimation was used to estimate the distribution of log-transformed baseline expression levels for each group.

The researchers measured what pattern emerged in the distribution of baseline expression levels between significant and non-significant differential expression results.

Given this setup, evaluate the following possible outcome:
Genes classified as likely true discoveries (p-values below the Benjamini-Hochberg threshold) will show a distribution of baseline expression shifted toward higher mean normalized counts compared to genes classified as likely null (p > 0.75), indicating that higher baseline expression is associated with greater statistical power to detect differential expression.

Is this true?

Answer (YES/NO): YES